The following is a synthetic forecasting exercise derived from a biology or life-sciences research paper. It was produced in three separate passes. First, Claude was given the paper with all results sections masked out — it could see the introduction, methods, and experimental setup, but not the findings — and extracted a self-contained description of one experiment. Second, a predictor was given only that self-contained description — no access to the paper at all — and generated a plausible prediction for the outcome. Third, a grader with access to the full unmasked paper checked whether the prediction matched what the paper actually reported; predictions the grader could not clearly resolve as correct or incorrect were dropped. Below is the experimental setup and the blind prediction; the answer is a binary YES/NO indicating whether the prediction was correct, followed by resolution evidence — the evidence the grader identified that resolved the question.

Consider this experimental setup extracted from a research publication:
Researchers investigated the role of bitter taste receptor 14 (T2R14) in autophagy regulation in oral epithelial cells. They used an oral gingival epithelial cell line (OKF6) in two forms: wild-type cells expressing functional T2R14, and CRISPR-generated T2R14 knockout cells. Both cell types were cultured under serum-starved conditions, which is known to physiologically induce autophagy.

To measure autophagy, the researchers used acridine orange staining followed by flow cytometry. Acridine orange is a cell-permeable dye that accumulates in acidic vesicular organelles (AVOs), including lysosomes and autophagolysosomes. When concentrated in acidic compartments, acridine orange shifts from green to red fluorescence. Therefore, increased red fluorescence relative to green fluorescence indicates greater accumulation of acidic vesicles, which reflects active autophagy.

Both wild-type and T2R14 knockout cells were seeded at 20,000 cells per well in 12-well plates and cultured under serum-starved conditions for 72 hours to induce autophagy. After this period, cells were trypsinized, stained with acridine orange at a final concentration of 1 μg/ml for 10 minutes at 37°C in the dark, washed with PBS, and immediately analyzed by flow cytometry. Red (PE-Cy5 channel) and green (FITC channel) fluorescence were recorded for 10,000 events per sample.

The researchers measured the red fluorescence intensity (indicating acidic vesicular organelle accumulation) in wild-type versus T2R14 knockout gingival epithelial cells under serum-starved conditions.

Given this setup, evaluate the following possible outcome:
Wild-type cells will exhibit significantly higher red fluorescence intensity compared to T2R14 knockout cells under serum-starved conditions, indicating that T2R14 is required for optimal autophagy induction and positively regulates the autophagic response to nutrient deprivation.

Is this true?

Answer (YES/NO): NO